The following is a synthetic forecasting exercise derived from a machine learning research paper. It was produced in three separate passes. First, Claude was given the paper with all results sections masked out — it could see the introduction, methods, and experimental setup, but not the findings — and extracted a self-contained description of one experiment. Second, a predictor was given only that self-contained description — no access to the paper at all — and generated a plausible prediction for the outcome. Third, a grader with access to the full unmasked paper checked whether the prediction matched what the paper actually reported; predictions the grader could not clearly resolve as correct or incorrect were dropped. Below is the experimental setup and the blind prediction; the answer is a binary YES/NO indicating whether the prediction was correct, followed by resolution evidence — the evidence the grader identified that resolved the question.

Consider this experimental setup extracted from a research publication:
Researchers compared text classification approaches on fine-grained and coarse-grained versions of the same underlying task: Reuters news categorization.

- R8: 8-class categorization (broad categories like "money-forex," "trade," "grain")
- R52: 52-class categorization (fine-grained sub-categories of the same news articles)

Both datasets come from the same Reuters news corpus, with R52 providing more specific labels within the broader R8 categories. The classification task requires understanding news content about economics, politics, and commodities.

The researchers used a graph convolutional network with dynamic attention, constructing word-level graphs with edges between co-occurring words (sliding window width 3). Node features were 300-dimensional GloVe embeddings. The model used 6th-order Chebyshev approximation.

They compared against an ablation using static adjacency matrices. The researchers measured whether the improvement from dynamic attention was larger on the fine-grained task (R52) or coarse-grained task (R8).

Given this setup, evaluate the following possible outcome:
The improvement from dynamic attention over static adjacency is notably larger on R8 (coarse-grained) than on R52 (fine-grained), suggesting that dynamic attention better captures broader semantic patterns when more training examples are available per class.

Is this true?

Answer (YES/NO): NO